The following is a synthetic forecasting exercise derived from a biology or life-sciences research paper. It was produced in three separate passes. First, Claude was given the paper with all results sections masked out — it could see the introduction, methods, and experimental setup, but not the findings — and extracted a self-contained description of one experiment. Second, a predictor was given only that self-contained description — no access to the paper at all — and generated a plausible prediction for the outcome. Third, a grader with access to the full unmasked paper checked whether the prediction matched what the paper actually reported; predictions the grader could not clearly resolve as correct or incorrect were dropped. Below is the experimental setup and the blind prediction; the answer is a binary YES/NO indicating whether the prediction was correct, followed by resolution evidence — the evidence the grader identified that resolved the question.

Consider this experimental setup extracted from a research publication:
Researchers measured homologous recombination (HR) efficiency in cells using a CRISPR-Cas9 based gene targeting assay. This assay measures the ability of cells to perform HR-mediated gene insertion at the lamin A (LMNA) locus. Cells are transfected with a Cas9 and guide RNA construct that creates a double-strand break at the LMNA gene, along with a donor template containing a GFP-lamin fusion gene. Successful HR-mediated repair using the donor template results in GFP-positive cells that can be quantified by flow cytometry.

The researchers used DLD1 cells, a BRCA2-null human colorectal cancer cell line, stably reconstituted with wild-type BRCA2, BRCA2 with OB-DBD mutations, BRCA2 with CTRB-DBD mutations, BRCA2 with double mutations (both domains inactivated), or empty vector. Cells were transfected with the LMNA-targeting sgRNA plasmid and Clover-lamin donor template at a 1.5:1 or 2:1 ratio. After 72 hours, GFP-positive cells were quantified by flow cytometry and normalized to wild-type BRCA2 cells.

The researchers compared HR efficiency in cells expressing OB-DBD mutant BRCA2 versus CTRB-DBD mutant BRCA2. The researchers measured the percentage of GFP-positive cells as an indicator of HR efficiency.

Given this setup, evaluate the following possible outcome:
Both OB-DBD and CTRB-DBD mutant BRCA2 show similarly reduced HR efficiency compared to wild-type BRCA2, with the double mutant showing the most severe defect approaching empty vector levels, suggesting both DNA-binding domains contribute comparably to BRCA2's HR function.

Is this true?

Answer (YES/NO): NO